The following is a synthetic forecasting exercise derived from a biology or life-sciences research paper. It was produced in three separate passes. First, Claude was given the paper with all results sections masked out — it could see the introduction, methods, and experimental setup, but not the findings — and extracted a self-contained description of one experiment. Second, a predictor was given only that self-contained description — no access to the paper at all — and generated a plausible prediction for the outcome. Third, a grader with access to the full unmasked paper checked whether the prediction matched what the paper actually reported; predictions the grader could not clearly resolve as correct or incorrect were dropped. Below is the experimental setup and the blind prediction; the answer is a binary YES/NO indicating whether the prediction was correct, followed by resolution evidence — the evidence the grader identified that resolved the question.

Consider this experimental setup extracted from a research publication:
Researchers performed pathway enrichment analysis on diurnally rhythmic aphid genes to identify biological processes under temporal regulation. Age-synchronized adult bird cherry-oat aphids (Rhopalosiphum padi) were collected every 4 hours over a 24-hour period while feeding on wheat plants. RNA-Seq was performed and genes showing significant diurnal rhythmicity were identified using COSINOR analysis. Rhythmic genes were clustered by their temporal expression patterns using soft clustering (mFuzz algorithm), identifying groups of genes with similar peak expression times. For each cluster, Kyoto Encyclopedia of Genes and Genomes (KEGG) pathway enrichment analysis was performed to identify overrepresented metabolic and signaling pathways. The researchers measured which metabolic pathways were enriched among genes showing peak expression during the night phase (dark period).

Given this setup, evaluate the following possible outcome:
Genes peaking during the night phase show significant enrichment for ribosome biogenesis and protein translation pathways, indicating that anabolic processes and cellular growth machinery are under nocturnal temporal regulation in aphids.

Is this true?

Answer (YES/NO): NO